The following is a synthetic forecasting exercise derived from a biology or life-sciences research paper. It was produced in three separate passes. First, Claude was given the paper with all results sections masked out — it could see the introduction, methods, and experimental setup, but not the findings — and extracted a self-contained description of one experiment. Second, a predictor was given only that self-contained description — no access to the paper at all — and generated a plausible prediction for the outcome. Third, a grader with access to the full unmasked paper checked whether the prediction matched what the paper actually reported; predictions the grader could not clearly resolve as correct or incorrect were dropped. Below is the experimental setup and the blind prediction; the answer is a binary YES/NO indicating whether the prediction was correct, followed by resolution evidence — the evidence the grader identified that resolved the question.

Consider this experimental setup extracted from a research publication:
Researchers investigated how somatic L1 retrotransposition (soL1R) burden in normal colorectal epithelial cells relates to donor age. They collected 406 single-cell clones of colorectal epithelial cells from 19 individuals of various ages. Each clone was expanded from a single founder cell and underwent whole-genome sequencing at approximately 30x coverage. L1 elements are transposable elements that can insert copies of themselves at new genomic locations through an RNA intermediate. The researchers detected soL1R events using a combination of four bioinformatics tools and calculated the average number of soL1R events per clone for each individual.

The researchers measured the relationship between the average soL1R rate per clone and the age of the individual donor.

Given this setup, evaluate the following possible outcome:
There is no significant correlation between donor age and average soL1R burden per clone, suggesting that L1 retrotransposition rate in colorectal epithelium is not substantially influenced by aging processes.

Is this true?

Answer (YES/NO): NO